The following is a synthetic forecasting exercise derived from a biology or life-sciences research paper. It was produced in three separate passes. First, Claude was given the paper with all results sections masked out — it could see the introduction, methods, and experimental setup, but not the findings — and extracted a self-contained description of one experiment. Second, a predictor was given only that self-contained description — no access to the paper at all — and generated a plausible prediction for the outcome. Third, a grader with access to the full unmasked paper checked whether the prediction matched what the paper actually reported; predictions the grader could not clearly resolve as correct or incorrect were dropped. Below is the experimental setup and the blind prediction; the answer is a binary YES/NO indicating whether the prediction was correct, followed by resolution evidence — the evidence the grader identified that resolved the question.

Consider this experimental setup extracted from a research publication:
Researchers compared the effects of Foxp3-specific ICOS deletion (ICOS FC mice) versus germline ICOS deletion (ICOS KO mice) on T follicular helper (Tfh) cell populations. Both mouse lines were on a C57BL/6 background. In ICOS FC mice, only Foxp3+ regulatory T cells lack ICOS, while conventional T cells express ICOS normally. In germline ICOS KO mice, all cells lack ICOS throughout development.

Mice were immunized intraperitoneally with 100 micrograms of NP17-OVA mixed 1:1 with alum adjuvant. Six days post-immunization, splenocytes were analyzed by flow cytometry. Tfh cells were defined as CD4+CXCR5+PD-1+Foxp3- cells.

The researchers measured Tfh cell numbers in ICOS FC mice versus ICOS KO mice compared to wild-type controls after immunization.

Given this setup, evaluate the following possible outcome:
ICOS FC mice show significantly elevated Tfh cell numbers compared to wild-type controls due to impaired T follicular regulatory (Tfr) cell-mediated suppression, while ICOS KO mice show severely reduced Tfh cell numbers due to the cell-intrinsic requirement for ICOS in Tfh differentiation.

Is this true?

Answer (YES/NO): NO